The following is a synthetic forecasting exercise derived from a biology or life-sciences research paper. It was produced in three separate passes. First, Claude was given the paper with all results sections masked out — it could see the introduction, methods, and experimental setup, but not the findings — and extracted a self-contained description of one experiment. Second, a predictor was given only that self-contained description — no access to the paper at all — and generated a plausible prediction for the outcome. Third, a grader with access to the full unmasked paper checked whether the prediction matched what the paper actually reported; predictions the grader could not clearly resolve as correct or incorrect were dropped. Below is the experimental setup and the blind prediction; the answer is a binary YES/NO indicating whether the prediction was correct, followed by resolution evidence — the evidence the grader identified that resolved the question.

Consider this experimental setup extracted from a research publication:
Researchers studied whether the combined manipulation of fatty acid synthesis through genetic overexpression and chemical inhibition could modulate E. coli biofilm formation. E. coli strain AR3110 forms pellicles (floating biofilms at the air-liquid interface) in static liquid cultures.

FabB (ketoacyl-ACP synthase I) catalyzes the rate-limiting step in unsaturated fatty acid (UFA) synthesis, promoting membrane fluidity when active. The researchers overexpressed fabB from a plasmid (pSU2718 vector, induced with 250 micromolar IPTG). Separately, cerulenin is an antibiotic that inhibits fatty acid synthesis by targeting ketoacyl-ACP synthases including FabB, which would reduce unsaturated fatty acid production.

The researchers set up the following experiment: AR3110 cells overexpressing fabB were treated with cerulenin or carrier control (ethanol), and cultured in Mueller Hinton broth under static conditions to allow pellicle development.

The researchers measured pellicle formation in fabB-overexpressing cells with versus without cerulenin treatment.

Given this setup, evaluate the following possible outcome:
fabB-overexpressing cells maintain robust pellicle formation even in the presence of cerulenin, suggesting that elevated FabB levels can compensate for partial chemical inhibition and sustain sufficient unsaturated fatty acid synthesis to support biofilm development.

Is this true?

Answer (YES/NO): NO